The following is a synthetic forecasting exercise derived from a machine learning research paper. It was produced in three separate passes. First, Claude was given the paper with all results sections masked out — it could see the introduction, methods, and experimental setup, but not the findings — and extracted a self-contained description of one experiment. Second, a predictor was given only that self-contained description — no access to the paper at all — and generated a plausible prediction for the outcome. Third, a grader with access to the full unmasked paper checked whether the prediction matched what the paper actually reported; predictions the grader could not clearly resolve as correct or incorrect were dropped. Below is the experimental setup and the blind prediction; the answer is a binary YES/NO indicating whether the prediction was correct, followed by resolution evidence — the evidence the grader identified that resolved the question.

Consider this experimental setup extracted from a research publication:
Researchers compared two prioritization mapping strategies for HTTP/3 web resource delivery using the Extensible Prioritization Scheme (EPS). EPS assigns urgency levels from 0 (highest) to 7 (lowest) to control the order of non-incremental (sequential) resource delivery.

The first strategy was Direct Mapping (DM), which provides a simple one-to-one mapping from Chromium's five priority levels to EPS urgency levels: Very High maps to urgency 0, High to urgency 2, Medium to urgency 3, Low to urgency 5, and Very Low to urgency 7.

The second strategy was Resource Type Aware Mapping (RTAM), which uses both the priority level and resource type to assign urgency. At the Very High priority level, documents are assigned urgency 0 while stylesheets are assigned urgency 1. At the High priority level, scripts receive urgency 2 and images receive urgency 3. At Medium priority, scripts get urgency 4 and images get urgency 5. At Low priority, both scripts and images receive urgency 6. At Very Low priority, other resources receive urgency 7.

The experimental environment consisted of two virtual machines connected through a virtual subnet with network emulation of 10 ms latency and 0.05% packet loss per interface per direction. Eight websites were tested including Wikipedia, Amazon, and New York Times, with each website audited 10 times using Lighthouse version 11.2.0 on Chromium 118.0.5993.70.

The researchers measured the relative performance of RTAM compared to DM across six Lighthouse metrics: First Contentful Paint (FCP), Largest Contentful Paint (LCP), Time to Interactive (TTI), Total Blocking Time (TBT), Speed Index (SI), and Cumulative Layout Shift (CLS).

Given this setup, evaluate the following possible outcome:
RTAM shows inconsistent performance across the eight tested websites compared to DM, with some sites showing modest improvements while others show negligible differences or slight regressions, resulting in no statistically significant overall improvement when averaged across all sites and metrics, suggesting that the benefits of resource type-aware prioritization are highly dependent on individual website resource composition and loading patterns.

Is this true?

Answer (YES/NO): NO